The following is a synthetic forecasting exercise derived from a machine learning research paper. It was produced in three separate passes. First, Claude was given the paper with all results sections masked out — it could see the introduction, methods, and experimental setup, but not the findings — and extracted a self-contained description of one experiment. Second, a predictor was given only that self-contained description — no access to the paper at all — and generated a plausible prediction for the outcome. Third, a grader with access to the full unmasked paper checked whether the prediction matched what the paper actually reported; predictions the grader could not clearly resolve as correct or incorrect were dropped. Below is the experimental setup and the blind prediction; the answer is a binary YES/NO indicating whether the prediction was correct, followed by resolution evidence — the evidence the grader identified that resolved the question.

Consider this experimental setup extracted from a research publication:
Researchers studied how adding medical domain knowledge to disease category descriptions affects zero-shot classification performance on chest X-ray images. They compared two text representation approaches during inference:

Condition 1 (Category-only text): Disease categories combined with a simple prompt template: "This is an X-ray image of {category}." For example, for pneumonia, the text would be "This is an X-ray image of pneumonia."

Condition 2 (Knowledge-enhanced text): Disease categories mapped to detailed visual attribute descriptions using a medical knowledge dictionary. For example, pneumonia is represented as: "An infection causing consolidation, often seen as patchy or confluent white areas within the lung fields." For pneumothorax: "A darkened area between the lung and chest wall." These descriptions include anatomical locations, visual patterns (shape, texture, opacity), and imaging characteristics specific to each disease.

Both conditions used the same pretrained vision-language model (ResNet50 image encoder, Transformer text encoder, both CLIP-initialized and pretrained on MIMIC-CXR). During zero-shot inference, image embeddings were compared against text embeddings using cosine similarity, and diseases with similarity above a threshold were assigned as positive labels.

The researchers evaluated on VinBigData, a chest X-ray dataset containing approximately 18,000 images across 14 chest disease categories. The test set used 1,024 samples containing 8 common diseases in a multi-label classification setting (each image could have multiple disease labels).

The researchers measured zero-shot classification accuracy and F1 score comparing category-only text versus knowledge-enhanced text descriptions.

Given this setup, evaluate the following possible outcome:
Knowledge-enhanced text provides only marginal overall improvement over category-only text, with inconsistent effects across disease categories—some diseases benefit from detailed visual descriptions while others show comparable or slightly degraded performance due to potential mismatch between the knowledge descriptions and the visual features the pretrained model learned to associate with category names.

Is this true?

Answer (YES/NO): NO